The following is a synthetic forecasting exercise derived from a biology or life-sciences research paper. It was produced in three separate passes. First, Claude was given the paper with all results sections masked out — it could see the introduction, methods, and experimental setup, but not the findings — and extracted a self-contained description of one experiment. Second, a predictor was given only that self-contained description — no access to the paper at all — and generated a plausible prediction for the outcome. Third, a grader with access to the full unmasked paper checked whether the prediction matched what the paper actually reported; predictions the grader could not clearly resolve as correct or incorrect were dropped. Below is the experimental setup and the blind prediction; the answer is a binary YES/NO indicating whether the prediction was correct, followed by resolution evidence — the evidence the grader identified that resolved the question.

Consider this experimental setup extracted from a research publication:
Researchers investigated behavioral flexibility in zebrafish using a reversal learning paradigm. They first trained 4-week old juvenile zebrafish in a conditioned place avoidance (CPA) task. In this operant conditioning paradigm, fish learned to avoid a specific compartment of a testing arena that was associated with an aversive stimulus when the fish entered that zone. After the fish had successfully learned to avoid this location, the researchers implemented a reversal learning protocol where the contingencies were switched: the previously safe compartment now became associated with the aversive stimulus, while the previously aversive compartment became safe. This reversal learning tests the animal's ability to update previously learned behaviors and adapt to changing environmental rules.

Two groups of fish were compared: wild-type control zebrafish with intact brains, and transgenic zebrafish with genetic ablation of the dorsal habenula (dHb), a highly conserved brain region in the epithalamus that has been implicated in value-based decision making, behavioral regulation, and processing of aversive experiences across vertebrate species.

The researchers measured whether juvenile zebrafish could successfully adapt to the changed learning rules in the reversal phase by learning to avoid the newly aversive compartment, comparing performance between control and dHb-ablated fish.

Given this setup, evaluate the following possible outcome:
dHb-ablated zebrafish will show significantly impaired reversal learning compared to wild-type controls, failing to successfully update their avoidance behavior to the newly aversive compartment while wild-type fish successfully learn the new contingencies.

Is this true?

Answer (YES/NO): YES